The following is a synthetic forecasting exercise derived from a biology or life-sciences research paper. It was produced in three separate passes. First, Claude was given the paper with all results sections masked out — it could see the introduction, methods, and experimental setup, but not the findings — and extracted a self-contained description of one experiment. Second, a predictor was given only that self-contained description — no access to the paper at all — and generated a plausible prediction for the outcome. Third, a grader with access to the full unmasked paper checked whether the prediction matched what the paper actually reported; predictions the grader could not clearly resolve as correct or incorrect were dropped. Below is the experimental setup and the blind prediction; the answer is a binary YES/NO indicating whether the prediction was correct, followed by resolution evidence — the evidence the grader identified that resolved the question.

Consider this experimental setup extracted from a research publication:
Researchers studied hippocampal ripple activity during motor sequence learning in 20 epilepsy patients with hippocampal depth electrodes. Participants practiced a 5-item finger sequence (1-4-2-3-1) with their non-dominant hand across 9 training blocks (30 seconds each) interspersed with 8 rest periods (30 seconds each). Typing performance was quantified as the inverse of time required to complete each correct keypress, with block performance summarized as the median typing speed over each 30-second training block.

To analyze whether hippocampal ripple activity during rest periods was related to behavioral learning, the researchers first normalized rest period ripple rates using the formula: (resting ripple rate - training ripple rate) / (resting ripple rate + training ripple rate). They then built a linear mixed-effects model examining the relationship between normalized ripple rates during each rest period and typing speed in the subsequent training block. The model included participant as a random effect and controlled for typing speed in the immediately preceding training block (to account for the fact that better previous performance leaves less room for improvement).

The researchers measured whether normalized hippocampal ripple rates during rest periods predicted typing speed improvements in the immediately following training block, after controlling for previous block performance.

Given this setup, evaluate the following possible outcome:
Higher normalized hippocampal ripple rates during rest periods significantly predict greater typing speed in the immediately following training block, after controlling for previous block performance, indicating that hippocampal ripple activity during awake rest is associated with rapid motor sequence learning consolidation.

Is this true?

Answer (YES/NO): YES